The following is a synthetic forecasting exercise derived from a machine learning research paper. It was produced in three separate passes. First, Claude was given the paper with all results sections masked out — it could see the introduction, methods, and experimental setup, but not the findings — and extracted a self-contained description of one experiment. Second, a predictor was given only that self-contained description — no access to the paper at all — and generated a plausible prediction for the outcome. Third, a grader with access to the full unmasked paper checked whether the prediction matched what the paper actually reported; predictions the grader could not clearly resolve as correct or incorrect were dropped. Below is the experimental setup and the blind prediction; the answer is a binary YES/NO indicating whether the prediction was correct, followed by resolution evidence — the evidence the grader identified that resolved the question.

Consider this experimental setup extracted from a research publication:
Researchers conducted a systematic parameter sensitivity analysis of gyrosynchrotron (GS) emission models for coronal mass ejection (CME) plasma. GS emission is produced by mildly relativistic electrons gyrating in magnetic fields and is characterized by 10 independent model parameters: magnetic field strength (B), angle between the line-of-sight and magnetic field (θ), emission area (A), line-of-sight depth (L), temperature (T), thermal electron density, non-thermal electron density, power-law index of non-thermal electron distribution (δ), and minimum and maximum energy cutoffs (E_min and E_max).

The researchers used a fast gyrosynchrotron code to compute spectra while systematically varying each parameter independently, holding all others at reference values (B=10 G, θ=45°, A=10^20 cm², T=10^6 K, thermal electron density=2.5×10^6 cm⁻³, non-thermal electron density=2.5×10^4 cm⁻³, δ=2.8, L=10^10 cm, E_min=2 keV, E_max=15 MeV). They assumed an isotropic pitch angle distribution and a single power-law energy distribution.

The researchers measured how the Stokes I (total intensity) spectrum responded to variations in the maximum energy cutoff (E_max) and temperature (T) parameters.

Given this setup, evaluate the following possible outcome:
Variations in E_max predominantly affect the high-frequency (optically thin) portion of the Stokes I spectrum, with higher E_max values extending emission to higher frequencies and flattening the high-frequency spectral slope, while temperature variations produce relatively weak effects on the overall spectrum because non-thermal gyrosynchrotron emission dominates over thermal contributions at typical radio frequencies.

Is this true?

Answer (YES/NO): NO